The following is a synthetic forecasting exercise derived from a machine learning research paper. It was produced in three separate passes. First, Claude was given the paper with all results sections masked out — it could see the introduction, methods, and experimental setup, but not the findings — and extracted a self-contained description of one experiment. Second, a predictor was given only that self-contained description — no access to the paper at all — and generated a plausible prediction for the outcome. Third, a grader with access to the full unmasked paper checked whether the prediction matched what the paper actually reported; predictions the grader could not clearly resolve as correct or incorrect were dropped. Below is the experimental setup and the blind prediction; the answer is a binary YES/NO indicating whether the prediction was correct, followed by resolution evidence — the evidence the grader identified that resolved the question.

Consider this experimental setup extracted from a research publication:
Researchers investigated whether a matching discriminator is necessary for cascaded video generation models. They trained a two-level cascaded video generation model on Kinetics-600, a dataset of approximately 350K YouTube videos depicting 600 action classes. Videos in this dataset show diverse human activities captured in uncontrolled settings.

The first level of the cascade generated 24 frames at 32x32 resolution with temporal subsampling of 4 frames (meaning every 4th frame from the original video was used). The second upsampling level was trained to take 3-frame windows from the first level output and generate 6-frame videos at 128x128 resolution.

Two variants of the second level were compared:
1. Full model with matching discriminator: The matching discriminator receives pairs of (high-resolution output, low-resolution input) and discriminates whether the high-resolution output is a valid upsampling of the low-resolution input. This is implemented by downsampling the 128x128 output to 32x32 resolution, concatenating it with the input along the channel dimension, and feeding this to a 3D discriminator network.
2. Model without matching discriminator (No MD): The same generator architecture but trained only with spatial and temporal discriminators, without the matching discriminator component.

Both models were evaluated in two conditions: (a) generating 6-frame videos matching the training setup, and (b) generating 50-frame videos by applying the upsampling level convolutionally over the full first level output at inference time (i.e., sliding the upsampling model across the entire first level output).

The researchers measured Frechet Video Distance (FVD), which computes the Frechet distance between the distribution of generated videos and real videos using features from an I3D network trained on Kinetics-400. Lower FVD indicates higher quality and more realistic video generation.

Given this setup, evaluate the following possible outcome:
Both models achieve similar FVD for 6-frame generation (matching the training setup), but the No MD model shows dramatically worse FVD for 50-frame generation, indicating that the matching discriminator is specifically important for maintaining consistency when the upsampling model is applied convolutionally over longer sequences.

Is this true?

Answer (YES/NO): YES